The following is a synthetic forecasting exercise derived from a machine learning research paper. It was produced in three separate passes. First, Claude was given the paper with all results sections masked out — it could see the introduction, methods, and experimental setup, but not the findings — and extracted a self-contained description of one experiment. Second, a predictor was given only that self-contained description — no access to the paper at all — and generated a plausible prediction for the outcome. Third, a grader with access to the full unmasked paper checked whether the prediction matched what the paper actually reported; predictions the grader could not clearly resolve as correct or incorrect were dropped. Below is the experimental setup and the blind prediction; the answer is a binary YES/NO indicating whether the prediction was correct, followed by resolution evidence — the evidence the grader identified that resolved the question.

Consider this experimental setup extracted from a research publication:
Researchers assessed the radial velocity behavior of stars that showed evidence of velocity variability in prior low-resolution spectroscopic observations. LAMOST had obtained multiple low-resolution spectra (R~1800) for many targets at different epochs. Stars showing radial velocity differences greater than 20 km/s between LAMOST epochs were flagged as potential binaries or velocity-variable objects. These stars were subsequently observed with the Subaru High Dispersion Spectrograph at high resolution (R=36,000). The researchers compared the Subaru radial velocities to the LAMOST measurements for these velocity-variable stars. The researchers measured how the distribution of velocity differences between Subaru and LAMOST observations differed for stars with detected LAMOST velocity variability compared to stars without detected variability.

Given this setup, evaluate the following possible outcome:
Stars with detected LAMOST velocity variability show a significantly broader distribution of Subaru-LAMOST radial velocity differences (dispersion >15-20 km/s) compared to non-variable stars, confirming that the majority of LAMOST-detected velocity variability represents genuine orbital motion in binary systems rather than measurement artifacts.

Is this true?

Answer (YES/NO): NO